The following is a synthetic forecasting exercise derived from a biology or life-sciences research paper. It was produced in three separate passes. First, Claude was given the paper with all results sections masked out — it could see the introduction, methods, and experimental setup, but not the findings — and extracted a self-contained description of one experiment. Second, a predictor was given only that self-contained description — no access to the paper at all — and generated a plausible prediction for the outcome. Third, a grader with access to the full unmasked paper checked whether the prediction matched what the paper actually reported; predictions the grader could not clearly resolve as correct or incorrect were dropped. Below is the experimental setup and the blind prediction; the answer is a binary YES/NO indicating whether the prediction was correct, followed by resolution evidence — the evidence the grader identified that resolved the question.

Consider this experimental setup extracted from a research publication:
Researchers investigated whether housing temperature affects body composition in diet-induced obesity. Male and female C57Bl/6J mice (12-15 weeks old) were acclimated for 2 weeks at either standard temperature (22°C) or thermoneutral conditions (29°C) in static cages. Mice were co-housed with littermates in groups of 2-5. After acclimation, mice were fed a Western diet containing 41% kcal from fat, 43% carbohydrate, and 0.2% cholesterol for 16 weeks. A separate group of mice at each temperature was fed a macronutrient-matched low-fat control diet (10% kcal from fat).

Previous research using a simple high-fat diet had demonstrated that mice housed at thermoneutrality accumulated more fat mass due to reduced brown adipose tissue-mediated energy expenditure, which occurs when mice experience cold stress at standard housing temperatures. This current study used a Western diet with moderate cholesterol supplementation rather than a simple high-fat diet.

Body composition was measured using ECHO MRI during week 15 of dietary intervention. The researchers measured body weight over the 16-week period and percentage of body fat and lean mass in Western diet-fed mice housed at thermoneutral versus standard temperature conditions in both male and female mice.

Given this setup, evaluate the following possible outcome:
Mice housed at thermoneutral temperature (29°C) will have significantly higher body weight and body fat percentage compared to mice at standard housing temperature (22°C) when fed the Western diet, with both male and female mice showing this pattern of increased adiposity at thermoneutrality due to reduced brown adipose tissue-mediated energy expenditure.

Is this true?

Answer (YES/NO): NO